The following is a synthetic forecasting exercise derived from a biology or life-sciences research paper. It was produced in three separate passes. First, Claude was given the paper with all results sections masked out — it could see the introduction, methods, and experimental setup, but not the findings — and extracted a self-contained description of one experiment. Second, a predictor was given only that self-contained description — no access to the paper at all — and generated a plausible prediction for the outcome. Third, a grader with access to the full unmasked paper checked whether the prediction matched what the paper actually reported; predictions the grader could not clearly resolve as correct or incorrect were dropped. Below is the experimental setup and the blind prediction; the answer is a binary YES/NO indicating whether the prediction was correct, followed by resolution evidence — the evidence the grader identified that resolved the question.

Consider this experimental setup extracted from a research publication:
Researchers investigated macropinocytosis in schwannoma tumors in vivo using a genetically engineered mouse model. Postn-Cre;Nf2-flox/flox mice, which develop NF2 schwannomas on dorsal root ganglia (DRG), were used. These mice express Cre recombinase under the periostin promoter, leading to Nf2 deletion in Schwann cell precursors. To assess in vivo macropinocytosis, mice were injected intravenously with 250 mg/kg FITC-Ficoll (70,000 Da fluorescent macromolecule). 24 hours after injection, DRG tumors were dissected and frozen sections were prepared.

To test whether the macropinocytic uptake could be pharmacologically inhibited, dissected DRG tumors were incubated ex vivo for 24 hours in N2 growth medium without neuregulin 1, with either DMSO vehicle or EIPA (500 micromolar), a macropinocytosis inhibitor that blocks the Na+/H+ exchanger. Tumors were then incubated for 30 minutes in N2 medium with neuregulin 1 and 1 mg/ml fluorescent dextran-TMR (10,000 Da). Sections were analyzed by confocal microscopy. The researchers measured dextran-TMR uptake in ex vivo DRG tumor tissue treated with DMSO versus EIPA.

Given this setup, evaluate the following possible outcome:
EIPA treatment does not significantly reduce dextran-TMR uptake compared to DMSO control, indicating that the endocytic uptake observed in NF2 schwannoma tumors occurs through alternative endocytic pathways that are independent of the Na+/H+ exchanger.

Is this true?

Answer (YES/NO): NO